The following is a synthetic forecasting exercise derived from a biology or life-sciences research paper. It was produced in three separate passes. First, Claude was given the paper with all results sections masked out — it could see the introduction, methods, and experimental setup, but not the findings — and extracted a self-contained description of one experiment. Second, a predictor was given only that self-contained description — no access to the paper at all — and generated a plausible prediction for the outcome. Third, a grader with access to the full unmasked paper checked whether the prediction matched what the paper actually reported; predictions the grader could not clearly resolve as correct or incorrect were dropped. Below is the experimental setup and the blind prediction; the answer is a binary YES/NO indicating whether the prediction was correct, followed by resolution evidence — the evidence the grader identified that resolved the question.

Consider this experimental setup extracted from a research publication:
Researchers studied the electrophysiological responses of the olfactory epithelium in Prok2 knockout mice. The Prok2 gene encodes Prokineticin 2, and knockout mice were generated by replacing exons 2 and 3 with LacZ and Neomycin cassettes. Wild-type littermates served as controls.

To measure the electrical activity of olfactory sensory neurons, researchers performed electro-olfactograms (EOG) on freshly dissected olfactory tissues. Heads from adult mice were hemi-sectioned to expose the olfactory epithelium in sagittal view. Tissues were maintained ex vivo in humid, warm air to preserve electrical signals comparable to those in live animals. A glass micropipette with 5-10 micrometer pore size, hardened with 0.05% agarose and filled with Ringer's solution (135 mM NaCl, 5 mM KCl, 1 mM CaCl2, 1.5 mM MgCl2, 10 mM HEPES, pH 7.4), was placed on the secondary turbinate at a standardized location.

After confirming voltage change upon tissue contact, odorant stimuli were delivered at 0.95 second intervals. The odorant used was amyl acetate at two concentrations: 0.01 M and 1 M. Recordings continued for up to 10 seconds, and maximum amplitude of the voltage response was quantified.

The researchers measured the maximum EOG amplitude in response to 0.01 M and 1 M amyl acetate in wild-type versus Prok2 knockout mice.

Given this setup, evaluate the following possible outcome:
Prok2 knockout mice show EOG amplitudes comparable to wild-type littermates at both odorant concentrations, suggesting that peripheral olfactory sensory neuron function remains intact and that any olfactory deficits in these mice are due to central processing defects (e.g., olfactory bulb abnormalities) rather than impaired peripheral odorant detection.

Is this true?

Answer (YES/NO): NO